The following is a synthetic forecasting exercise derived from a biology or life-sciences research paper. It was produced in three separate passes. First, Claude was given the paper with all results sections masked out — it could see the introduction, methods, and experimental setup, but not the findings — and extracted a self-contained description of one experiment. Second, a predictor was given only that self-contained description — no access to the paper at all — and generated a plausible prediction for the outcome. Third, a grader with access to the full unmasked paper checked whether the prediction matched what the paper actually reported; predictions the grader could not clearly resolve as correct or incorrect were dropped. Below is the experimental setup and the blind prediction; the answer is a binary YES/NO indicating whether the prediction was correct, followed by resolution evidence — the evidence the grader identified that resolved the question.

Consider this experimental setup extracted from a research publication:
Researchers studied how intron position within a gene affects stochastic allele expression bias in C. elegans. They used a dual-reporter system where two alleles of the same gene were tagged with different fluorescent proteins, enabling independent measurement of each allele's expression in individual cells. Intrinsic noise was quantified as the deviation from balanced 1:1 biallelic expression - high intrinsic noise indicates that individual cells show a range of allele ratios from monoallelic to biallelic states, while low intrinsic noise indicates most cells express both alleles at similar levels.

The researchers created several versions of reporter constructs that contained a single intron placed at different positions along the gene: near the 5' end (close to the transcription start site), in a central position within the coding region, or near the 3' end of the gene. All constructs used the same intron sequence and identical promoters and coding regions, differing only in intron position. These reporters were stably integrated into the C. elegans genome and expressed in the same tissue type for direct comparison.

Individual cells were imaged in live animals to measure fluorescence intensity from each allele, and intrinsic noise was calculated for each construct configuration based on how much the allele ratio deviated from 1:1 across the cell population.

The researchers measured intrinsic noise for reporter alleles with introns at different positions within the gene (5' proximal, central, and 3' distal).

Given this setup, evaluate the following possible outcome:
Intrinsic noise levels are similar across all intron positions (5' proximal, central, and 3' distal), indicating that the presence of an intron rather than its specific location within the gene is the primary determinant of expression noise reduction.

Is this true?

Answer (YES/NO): NO